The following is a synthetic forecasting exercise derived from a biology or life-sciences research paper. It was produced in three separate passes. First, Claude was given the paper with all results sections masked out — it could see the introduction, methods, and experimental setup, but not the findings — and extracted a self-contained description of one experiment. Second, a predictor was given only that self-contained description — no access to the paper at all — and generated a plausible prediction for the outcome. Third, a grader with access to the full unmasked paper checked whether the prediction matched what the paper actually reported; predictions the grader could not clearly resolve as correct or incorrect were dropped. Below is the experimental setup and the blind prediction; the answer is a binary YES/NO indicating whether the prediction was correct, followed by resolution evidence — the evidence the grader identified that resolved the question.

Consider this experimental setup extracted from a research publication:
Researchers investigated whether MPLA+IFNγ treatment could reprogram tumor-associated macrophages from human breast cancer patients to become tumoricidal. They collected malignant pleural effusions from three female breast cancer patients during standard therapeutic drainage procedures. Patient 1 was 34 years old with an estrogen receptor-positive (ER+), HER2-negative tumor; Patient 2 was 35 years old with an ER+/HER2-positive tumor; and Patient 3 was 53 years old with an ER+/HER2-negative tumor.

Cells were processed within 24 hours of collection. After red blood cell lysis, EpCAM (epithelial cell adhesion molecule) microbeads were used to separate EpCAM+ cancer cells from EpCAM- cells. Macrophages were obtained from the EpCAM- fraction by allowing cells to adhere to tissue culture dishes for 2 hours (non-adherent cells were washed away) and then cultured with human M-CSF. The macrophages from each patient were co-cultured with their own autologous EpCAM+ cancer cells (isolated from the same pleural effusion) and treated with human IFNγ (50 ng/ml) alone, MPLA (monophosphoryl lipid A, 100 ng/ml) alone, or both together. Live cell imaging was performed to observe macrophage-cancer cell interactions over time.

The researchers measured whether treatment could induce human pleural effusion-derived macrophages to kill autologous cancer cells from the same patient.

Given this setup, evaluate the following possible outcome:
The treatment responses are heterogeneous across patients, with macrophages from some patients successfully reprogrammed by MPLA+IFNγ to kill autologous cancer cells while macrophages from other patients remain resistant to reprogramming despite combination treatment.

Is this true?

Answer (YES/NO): NO